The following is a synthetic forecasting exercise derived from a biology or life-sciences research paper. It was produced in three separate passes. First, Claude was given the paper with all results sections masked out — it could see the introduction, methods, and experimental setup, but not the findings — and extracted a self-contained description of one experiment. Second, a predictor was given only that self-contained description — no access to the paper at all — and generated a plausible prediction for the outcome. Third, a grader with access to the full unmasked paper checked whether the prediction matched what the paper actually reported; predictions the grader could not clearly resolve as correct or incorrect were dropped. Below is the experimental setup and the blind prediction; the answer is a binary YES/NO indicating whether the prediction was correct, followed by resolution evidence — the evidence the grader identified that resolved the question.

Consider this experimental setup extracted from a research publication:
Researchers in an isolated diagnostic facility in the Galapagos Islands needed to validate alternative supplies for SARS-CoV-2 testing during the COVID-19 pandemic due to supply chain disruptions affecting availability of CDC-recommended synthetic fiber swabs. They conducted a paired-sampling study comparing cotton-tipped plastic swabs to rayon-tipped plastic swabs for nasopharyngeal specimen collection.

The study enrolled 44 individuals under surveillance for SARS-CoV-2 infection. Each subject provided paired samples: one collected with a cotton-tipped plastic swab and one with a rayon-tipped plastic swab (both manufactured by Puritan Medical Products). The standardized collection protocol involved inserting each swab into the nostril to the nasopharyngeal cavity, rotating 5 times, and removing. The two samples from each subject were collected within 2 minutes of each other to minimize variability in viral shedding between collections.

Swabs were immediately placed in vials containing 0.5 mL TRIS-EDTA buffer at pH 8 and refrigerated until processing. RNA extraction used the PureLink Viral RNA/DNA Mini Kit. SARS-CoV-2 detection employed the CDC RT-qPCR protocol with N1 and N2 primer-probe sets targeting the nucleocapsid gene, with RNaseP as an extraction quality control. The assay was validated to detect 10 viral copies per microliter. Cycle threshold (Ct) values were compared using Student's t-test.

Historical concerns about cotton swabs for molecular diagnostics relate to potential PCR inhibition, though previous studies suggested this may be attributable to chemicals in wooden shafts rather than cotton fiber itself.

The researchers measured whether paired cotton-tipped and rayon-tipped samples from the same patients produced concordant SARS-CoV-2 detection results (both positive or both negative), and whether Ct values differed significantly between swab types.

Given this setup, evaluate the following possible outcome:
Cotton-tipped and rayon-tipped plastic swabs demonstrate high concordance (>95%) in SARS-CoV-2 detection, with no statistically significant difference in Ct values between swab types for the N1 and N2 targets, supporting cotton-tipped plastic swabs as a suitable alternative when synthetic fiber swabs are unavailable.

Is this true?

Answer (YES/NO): YES